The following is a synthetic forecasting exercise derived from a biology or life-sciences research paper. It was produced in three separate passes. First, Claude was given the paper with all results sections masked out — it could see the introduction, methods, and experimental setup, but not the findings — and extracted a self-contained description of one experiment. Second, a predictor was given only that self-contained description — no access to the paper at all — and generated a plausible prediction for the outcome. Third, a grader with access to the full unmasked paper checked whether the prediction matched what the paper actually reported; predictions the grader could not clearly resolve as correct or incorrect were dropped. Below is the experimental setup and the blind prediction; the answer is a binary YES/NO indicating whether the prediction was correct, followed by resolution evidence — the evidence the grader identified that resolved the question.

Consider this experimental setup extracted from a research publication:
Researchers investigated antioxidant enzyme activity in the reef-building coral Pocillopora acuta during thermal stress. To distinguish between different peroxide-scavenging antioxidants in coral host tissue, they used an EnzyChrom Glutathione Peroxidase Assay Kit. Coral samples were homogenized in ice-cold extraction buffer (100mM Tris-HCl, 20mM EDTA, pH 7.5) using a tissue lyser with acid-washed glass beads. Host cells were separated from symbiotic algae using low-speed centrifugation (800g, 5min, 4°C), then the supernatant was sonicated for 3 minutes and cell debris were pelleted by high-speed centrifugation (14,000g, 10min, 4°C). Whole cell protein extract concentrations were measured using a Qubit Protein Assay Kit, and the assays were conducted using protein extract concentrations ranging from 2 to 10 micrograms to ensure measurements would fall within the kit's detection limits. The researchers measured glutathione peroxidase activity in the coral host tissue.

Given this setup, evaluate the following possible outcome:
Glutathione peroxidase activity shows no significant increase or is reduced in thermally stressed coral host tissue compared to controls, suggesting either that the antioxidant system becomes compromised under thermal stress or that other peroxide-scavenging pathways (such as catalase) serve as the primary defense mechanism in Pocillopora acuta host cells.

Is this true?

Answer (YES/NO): NO